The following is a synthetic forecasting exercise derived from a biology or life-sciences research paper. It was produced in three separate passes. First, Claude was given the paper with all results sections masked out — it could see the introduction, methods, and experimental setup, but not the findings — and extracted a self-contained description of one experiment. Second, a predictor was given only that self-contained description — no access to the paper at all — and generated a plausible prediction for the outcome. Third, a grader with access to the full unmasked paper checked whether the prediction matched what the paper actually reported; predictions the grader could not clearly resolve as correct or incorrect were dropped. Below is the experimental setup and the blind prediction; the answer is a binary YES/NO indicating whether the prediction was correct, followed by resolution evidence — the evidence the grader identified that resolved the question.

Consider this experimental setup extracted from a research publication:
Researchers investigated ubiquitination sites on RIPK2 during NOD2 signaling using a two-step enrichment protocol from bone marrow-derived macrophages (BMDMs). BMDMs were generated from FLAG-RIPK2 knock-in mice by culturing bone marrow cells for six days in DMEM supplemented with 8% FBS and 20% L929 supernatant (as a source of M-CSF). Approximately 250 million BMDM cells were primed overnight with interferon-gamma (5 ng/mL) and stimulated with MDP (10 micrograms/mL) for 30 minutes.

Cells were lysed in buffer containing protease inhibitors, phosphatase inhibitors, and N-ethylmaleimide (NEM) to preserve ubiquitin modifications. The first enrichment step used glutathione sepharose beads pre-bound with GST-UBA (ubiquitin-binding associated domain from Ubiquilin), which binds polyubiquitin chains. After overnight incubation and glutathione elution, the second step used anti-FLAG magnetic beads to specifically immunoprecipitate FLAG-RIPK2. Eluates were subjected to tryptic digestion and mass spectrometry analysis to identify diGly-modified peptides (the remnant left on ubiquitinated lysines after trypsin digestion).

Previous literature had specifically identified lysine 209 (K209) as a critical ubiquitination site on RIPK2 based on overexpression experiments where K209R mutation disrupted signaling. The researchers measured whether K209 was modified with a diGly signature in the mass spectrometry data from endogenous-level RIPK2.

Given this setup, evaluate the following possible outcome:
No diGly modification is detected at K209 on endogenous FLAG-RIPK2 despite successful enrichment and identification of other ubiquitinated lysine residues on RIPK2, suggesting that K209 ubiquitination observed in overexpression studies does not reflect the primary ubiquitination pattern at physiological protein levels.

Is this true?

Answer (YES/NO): YES